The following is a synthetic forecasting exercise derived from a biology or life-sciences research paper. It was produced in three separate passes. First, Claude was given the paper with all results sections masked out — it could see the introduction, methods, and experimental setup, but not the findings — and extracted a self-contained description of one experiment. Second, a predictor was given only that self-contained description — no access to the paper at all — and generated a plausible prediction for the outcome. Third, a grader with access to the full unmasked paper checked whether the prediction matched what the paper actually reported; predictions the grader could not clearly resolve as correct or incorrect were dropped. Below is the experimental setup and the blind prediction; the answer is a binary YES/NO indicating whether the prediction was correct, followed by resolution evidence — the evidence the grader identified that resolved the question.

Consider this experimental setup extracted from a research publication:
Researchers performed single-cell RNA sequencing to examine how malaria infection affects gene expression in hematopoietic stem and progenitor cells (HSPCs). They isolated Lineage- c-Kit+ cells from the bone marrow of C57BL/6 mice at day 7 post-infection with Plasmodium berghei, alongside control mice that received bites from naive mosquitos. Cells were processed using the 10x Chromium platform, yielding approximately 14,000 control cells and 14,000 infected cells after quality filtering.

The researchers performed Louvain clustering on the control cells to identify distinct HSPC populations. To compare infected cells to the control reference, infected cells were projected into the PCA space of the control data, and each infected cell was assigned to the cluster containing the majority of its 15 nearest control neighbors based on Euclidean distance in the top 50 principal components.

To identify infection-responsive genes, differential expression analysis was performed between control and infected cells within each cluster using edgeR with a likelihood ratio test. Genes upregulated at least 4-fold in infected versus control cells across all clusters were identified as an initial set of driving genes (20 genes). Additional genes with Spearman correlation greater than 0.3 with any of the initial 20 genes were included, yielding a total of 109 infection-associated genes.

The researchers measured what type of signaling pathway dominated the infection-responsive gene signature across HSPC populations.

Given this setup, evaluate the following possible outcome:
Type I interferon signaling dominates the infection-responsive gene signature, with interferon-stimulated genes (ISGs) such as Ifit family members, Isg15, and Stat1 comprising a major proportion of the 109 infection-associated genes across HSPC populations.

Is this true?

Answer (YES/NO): NO